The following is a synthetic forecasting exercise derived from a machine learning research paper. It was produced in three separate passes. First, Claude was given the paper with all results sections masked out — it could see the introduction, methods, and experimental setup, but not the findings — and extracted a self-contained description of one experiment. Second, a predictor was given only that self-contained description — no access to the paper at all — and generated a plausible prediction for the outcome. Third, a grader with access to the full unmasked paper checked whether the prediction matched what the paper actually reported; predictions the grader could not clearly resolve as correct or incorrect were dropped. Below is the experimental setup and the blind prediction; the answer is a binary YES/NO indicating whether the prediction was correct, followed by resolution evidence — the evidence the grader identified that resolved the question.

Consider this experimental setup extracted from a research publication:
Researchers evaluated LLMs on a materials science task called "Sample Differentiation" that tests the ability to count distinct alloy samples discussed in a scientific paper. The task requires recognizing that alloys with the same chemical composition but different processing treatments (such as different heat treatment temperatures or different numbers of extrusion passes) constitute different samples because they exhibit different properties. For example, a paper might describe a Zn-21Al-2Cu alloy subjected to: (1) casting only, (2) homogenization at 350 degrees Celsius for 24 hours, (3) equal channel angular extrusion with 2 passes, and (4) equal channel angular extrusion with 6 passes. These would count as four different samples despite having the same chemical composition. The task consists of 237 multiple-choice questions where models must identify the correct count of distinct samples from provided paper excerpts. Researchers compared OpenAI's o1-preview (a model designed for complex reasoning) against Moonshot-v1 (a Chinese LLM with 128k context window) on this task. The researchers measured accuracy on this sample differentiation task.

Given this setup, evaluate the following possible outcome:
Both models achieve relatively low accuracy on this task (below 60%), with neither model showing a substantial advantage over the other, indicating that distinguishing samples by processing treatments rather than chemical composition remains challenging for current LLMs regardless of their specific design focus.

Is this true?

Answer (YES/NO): NO